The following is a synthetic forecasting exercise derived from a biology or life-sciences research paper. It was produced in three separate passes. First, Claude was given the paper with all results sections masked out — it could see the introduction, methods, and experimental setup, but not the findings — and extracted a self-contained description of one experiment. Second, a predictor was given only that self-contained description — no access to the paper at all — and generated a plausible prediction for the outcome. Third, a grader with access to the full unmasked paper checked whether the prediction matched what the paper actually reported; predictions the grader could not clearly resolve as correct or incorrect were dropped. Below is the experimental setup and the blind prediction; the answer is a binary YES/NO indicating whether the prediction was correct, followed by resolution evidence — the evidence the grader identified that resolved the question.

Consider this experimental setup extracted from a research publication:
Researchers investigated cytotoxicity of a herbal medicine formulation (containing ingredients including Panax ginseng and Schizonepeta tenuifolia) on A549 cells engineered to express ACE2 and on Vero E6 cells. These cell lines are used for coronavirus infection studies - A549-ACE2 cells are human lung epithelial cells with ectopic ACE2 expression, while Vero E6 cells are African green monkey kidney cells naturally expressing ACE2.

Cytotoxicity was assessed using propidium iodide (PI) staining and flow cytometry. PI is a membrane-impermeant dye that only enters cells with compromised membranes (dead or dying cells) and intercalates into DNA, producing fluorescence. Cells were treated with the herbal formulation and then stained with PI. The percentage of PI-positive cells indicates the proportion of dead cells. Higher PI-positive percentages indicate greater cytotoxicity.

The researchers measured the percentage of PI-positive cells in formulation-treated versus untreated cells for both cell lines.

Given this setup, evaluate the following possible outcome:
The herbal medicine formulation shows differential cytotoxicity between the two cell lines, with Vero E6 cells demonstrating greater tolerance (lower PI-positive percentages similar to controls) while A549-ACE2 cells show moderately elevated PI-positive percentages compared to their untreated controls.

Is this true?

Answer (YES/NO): NO